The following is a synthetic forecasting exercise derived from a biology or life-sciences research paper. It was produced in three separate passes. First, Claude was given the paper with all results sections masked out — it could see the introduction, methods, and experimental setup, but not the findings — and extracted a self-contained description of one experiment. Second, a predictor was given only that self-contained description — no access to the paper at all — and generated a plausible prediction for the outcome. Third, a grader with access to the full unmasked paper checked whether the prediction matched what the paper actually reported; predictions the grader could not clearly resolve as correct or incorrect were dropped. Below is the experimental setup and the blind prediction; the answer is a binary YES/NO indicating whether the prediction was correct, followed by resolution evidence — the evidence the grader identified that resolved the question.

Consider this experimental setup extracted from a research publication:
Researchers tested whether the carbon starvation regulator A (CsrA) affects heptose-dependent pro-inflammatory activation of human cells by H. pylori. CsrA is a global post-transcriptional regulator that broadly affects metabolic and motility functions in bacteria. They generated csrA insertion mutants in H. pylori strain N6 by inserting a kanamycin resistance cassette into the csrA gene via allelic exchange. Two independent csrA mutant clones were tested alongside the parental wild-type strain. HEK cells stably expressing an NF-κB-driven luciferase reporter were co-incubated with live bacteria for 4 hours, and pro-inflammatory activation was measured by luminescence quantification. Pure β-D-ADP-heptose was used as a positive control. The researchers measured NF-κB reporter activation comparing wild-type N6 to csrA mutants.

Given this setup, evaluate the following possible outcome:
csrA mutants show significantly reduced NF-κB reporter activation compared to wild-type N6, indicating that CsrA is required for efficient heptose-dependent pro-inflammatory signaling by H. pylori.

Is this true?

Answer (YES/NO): YES